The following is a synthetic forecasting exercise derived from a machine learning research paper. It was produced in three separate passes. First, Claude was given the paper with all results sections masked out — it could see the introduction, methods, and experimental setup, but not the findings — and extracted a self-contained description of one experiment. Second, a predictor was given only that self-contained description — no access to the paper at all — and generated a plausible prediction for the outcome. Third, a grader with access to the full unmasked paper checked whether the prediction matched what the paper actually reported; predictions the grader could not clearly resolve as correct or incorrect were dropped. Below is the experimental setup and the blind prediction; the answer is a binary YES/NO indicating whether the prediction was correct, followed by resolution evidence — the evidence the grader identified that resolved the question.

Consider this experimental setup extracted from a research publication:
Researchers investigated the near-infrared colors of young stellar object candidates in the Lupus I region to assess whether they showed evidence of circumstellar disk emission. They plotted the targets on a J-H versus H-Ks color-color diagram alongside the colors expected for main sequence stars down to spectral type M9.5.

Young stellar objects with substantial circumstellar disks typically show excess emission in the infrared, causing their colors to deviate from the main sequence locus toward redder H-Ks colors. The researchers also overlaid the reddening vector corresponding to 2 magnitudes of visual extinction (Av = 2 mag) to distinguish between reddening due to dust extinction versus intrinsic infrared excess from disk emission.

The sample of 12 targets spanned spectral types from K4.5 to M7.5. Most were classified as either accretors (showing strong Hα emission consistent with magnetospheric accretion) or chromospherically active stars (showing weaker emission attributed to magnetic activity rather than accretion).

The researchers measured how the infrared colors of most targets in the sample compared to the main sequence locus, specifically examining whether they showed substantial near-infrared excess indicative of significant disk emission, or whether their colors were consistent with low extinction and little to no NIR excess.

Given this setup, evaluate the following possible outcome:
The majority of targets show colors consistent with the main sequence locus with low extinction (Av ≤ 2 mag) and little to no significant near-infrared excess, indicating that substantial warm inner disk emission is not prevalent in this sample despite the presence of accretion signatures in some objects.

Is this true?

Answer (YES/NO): YES